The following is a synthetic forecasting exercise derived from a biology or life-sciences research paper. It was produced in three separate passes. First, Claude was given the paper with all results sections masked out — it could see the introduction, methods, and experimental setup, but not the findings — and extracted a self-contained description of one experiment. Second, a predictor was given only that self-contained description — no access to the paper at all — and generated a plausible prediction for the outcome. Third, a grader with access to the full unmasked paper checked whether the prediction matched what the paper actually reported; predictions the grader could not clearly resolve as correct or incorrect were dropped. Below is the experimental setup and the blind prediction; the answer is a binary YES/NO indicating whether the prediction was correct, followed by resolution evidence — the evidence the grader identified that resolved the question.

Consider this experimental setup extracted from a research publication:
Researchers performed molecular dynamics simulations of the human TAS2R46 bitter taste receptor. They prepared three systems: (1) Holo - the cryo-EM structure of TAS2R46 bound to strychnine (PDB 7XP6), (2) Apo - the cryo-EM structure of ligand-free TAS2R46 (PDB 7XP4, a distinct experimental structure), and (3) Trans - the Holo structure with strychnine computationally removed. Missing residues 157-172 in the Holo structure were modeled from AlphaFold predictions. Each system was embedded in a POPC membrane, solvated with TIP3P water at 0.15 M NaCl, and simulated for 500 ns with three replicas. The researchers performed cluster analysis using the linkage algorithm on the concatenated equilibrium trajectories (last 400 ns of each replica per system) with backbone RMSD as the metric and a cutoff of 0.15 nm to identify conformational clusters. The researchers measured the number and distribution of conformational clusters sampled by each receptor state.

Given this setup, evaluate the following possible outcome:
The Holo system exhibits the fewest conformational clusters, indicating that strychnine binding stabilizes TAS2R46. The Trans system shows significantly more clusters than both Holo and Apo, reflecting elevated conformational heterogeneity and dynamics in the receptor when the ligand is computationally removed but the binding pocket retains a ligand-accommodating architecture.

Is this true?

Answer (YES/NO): NO